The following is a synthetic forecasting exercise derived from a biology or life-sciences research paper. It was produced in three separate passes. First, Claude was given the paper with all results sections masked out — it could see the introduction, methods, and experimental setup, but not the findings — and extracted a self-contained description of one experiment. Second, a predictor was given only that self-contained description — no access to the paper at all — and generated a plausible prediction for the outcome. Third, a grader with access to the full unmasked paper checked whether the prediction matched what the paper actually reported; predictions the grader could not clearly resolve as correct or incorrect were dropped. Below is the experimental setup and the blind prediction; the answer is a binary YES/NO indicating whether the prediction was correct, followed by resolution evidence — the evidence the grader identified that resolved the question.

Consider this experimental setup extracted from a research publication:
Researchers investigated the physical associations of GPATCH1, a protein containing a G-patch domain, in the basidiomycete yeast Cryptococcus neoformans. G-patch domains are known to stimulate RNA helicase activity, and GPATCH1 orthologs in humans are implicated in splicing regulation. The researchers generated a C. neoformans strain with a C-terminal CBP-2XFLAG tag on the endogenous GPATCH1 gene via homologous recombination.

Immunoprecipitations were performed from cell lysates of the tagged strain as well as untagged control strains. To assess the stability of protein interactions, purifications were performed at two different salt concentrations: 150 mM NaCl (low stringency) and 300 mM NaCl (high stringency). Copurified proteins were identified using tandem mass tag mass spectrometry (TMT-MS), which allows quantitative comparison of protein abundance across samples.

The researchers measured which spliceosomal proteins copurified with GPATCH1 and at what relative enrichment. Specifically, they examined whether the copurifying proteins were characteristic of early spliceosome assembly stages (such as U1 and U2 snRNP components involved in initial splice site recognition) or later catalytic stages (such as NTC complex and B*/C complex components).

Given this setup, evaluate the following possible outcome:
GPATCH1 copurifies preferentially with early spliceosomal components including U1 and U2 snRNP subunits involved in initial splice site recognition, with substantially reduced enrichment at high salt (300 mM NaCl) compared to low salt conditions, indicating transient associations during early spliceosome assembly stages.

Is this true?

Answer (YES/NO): NO